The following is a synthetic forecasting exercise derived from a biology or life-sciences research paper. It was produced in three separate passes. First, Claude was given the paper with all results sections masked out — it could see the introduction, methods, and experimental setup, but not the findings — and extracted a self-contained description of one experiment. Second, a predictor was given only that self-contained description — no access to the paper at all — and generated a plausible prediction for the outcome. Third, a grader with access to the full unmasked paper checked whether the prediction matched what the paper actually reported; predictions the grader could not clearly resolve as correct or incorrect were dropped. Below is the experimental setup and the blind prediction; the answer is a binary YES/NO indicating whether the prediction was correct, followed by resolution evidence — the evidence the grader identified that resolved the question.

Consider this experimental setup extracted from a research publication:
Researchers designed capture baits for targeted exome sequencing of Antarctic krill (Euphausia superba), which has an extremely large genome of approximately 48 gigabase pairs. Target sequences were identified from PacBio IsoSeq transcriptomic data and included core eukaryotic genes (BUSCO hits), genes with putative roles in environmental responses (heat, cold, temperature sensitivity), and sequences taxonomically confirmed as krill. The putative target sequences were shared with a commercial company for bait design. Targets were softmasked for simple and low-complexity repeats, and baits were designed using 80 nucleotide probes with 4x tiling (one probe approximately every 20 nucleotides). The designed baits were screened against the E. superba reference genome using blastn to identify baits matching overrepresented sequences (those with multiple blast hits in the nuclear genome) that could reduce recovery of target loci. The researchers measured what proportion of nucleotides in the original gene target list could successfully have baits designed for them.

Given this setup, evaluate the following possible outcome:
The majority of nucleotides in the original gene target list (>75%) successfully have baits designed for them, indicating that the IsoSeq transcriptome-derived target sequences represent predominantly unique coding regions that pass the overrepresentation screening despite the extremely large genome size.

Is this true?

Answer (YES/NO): YES